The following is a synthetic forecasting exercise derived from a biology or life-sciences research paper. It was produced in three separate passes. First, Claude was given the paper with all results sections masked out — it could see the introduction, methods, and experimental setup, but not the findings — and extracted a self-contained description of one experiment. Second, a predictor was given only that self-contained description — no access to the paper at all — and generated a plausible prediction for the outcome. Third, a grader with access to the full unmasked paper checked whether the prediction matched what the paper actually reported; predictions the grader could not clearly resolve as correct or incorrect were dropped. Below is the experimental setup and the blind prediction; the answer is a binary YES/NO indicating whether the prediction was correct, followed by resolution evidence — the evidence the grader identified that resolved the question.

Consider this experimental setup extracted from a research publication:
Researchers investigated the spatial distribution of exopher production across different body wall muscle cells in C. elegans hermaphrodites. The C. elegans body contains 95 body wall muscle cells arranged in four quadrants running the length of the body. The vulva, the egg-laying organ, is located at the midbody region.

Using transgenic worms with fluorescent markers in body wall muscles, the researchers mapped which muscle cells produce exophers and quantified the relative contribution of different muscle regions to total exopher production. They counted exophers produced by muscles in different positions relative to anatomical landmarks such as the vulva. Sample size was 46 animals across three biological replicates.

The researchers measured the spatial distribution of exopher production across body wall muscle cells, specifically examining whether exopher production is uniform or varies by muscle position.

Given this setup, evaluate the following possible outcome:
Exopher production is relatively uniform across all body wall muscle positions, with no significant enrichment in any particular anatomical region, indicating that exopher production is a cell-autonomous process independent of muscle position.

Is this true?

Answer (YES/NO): NO